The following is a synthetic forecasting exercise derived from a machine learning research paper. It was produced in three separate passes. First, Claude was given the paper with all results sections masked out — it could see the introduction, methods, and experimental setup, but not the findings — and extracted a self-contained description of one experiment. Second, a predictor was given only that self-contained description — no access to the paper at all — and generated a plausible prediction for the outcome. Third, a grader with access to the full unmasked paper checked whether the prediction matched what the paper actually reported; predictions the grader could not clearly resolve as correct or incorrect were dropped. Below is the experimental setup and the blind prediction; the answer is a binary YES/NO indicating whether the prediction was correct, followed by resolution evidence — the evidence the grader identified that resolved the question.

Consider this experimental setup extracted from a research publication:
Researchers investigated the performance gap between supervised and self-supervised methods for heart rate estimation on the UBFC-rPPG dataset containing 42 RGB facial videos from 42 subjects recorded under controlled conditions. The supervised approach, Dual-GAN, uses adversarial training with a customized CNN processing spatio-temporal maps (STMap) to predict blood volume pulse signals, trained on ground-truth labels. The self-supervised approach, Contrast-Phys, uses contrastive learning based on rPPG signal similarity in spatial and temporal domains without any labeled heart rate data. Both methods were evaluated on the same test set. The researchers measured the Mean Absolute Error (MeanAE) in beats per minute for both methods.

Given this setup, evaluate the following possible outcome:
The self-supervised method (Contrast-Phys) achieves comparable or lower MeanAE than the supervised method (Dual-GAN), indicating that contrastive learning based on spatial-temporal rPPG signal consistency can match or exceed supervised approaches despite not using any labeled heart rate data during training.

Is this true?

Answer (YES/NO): NO